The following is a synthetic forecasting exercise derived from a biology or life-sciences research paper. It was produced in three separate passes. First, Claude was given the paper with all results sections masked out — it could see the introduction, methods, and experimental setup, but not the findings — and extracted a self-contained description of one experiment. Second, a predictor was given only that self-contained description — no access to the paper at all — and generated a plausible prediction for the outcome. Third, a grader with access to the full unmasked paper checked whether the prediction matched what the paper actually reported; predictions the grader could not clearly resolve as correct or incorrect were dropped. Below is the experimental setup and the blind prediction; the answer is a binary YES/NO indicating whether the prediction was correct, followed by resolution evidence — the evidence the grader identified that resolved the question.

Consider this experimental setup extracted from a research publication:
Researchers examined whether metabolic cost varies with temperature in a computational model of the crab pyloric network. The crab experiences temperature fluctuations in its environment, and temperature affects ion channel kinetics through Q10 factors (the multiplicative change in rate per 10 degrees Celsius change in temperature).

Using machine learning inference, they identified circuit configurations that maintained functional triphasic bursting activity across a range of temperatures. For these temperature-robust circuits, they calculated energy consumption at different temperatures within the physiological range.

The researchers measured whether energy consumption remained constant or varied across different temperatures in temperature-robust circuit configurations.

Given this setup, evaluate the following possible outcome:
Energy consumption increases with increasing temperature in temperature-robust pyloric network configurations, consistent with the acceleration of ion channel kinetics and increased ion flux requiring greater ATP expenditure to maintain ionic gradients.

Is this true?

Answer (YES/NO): NO